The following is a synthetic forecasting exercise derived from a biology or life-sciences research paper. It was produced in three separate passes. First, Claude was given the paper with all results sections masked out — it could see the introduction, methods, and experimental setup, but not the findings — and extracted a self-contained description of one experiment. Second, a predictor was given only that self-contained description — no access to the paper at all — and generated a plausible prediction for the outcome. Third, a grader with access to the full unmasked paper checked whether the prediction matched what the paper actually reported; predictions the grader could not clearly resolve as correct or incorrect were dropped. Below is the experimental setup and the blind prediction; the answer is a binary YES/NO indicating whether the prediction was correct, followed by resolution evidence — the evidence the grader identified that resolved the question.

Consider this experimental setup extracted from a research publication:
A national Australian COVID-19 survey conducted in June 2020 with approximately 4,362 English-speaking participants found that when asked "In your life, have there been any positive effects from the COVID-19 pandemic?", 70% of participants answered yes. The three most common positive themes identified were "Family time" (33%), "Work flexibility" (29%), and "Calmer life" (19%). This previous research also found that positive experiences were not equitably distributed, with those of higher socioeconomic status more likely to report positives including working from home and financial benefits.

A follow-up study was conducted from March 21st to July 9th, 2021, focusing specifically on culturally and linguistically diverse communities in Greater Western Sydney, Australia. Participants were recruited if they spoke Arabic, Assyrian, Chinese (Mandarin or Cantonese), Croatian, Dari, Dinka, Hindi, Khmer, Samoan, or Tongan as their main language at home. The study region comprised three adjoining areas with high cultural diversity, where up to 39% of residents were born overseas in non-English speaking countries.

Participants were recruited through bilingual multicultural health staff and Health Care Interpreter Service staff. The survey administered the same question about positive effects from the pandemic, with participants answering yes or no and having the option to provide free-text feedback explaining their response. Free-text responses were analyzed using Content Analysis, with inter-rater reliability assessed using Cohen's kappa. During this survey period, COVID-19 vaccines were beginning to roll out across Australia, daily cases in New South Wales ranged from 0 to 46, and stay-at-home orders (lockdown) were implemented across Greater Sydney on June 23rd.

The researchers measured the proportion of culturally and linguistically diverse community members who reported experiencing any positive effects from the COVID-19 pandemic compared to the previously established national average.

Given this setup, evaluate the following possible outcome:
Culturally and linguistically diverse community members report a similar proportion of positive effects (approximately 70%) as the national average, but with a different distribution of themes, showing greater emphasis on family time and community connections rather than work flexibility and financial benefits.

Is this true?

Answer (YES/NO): NO